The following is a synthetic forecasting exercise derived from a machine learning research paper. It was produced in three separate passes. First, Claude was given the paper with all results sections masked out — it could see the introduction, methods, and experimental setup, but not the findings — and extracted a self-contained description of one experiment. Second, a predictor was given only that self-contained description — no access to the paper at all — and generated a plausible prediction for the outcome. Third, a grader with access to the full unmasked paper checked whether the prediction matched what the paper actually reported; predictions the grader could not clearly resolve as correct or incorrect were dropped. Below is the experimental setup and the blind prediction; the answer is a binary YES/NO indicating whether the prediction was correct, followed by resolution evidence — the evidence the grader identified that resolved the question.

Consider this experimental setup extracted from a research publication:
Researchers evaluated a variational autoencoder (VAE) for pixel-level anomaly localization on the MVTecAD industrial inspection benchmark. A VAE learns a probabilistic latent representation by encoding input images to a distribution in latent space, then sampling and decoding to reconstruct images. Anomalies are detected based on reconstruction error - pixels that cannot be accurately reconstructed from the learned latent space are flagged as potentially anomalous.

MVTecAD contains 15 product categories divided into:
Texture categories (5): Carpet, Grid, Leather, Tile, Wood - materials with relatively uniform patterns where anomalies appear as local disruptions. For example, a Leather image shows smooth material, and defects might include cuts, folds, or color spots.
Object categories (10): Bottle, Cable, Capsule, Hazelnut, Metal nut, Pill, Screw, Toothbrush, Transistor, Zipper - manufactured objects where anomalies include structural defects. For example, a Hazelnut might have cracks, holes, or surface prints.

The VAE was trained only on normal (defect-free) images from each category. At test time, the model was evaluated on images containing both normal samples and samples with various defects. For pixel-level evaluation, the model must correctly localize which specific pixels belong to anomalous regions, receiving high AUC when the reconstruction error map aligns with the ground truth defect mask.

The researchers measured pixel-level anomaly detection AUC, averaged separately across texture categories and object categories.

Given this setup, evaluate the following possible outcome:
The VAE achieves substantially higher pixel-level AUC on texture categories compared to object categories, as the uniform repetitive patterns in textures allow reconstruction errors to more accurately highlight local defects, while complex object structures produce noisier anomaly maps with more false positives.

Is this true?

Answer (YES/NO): NO